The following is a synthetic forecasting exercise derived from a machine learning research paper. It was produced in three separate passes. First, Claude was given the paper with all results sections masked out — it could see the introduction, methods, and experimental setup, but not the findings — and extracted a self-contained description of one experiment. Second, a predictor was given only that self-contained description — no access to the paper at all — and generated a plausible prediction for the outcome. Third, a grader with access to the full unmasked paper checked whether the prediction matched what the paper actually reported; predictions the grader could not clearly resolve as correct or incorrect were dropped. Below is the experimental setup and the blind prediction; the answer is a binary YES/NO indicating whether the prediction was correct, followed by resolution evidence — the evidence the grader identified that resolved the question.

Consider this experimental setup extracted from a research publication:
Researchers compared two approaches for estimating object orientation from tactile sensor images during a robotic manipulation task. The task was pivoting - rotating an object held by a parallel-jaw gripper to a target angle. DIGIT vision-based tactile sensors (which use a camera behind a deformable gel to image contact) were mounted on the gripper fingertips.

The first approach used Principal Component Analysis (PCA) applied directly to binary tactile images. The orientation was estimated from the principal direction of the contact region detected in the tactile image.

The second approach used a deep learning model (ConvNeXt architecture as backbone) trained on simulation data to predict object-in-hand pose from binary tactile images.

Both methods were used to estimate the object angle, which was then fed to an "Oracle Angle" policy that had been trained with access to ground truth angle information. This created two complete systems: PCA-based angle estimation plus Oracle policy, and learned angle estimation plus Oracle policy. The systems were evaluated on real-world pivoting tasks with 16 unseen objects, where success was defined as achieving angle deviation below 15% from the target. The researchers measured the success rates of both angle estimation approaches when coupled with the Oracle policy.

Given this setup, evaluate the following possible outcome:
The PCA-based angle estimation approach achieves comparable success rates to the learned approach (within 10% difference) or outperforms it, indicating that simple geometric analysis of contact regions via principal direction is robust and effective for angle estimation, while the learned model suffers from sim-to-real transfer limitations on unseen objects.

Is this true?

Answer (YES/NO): NO